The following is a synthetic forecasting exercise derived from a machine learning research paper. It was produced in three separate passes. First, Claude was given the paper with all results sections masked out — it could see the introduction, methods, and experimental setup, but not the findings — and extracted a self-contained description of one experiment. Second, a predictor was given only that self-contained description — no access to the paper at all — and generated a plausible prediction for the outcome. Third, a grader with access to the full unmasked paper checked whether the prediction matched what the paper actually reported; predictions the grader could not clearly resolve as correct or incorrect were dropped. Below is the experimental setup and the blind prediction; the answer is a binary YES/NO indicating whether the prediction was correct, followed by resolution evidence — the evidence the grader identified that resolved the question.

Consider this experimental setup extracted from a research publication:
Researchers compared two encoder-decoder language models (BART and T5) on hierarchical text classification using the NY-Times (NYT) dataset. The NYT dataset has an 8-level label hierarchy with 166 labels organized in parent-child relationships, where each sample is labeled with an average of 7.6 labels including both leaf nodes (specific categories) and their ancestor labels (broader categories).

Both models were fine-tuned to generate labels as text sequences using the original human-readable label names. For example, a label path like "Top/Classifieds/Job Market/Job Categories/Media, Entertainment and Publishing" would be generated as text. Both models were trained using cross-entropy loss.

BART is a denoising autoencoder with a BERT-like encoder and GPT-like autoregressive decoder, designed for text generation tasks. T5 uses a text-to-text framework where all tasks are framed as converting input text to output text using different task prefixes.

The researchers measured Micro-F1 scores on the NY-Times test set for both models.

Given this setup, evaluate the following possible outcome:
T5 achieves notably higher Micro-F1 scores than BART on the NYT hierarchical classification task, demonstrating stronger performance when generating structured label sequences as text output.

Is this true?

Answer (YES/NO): YES